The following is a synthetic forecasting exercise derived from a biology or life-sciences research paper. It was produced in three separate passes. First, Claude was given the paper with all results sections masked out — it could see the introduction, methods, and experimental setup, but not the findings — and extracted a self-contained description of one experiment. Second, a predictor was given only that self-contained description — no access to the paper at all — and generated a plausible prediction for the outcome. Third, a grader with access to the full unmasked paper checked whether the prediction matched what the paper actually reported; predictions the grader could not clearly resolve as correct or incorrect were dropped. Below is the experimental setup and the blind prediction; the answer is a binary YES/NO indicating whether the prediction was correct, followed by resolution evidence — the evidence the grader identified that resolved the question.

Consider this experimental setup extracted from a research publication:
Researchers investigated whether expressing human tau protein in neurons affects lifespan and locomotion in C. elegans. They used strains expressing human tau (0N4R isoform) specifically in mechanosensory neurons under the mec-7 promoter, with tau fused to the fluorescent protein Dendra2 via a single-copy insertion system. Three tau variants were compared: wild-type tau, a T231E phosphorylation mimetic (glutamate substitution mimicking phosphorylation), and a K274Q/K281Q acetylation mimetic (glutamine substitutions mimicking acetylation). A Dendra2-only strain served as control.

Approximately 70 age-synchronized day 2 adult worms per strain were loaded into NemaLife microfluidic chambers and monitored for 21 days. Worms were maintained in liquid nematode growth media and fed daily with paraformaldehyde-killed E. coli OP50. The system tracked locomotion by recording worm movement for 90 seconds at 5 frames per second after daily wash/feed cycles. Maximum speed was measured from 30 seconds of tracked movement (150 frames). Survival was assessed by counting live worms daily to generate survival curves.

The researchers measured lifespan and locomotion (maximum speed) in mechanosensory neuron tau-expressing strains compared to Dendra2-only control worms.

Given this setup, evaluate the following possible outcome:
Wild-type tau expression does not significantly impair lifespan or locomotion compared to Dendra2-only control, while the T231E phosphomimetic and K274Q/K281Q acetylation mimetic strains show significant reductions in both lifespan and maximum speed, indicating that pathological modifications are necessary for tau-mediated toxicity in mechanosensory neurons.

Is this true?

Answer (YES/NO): NO